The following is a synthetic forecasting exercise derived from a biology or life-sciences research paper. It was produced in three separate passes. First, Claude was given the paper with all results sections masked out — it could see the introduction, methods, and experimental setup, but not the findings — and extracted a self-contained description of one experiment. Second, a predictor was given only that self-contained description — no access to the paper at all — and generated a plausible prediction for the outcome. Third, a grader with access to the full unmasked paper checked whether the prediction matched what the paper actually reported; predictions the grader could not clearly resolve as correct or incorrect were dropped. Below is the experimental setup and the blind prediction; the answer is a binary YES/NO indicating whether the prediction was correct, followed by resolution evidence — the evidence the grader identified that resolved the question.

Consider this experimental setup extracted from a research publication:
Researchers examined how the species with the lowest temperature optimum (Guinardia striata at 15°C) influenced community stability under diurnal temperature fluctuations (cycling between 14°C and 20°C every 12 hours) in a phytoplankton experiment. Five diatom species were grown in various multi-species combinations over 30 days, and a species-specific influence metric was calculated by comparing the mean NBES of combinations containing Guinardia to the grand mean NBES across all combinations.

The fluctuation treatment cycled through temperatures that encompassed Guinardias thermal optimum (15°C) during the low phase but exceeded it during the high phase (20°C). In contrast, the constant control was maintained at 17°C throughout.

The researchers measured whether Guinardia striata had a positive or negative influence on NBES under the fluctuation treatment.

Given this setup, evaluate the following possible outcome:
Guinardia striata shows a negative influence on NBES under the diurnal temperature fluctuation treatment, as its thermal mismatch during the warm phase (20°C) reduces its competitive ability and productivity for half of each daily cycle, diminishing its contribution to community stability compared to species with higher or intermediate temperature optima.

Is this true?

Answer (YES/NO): YES